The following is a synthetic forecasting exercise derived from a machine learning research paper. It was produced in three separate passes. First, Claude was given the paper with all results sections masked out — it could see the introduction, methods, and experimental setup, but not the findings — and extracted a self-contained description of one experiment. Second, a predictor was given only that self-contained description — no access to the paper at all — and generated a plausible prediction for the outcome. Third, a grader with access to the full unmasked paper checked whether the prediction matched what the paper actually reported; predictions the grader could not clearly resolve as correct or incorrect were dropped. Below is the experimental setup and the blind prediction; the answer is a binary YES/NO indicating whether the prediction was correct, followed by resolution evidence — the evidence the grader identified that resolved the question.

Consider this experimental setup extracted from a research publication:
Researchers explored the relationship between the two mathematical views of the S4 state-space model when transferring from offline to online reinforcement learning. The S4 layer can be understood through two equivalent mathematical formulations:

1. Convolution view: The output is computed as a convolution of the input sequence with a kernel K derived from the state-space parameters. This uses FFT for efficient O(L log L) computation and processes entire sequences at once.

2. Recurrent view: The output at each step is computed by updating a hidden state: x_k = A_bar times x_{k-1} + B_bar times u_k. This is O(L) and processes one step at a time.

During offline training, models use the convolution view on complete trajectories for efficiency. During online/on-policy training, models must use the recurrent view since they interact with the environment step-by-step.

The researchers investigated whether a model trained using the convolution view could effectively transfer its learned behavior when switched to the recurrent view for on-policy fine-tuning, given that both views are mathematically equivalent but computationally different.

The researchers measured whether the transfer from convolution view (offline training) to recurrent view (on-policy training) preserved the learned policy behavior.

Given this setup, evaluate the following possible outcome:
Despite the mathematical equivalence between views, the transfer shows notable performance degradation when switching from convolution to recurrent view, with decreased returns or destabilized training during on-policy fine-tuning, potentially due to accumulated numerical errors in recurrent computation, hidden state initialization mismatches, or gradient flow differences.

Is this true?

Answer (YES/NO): NO